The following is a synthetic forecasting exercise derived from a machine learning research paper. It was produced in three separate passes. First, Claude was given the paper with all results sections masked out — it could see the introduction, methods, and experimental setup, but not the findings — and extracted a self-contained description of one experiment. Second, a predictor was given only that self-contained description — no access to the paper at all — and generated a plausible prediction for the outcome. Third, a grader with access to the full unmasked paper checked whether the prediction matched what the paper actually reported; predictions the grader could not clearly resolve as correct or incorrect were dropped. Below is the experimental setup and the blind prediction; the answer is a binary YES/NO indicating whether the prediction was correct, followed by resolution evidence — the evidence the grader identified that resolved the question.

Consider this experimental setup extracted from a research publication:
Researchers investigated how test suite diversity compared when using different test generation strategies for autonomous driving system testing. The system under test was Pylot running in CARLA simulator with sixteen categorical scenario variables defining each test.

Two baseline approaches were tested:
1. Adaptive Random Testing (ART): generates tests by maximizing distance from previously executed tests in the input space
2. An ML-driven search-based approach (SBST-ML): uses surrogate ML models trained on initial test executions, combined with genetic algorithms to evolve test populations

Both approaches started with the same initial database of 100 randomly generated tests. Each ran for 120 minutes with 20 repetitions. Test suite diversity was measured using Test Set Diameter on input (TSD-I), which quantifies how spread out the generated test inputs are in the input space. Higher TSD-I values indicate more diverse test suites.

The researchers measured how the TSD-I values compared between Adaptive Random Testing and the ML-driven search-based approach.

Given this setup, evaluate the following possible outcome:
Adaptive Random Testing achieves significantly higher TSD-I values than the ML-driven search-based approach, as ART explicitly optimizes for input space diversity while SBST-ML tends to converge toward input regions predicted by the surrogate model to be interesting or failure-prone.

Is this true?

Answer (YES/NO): NO